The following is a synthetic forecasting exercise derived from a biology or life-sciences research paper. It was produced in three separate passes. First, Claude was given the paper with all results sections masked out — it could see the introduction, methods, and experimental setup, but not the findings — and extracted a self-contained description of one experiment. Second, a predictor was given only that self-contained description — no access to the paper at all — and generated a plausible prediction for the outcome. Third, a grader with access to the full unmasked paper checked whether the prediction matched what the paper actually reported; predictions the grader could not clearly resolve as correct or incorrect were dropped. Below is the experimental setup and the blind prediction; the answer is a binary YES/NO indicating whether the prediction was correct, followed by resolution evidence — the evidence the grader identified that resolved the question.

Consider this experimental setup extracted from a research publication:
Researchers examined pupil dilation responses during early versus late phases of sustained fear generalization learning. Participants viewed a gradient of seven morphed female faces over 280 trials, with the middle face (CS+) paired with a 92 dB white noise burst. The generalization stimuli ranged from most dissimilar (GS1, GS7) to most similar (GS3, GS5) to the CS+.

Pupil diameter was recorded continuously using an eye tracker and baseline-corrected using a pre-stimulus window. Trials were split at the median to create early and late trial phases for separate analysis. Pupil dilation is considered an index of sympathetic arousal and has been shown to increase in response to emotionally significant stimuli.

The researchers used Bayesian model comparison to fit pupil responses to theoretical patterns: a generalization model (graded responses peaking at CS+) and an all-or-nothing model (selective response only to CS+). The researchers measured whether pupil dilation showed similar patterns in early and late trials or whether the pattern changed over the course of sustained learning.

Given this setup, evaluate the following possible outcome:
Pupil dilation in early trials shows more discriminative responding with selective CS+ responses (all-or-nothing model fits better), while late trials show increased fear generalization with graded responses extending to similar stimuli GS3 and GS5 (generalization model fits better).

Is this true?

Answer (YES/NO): NO